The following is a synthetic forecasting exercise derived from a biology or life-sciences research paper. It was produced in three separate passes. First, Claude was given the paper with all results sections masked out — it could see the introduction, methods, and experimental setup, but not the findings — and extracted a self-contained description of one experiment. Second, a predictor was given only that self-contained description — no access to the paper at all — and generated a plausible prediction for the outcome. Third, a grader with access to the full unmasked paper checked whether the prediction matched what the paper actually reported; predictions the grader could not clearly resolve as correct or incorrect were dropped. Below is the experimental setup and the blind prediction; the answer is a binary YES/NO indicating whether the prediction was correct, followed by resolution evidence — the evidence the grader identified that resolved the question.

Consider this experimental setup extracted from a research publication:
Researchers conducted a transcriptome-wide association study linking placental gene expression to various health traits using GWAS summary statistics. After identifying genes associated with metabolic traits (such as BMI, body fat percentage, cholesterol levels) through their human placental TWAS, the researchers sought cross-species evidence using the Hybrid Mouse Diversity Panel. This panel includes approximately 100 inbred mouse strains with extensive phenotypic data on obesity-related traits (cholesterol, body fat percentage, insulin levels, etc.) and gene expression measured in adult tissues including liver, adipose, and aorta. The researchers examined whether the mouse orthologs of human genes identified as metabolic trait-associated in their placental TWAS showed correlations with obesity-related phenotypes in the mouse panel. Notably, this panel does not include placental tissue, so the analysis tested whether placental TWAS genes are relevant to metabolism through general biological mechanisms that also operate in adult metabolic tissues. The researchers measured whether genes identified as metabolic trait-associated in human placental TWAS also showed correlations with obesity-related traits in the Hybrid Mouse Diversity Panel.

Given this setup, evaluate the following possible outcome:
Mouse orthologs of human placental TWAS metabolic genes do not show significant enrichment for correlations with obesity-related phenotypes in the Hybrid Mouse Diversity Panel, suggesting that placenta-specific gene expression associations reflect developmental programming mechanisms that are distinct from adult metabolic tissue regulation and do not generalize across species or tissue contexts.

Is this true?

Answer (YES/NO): NO